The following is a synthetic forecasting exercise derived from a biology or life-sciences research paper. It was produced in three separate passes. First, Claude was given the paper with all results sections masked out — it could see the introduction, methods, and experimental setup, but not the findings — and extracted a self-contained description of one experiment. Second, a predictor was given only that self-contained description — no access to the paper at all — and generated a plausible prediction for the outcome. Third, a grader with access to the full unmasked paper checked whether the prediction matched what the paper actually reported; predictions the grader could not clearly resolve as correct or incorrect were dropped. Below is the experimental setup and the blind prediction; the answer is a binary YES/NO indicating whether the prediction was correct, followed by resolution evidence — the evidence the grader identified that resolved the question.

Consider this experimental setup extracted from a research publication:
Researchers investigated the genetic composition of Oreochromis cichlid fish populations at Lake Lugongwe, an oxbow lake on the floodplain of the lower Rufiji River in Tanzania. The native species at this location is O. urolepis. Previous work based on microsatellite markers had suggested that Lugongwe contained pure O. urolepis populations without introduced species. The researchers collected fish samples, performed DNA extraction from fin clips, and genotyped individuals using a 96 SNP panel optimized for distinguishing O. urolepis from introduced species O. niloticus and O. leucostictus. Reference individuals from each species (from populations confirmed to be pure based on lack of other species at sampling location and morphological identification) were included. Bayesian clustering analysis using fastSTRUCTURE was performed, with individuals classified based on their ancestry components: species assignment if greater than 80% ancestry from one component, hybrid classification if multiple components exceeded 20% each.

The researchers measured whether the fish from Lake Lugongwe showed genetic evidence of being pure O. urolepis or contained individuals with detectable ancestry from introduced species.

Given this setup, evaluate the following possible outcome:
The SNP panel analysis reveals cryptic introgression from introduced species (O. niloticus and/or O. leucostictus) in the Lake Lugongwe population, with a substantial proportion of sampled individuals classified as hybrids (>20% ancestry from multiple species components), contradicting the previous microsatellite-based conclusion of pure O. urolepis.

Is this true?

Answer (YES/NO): NO